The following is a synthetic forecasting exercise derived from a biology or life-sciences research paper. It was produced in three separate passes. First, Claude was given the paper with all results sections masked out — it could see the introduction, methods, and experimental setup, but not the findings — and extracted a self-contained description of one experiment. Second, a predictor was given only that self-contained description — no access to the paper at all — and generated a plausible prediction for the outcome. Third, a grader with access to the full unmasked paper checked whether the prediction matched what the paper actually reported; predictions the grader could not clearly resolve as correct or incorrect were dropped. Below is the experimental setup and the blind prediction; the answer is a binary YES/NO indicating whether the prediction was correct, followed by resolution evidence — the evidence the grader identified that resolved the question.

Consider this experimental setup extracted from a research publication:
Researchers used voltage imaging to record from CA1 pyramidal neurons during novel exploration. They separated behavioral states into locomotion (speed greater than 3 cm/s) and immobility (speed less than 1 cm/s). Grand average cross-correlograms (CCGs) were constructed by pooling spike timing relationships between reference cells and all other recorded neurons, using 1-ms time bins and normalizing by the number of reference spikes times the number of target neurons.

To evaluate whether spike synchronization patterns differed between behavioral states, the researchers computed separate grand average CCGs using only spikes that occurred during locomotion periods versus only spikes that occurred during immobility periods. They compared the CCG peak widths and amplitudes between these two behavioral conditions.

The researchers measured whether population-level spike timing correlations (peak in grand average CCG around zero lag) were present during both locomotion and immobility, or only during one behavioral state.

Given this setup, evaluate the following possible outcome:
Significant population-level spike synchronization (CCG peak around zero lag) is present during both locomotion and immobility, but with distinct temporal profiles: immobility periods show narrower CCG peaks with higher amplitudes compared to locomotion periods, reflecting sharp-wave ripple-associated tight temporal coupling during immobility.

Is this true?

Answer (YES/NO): NO